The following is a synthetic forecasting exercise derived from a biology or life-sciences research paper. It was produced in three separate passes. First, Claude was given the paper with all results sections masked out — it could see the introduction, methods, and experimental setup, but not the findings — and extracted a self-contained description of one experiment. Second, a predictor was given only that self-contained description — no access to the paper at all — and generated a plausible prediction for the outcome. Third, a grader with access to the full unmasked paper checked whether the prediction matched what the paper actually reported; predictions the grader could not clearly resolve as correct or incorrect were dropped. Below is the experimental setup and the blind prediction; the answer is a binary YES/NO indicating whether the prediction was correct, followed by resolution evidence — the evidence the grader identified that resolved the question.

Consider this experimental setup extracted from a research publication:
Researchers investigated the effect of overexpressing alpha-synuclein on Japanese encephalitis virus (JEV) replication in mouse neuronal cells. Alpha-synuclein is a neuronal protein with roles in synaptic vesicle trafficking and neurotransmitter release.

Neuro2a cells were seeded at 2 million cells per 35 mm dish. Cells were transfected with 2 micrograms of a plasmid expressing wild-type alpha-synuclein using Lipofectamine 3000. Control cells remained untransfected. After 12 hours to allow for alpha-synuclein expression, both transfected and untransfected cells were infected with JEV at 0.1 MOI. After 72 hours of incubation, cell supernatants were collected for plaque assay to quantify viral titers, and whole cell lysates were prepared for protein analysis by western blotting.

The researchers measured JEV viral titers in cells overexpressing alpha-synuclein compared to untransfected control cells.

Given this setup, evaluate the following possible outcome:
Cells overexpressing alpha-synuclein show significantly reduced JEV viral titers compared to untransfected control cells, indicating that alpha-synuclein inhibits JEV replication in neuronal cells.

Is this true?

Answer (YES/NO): YES